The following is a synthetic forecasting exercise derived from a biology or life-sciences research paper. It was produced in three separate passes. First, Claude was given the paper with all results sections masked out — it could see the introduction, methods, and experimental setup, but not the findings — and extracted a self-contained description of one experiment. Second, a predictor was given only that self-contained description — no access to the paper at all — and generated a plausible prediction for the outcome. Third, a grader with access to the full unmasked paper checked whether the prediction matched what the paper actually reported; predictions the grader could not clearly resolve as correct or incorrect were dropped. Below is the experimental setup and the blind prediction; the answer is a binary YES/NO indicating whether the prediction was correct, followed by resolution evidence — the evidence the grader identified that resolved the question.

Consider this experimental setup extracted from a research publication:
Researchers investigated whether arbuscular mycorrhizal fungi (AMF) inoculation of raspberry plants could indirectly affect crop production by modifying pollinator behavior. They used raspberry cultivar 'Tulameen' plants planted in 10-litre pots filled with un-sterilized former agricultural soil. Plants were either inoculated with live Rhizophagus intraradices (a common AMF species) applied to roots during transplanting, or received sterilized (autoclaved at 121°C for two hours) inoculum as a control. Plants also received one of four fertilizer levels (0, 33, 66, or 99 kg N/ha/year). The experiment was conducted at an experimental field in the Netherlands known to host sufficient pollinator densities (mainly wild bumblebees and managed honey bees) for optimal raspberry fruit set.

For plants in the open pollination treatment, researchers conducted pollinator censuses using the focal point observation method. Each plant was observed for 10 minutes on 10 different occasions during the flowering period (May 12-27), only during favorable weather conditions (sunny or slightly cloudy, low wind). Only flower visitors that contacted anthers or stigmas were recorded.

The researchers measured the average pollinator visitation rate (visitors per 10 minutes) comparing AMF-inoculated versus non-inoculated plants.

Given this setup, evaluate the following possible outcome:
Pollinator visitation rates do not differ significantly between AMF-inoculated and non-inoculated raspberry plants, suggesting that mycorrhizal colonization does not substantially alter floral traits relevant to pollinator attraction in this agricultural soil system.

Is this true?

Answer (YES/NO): NO